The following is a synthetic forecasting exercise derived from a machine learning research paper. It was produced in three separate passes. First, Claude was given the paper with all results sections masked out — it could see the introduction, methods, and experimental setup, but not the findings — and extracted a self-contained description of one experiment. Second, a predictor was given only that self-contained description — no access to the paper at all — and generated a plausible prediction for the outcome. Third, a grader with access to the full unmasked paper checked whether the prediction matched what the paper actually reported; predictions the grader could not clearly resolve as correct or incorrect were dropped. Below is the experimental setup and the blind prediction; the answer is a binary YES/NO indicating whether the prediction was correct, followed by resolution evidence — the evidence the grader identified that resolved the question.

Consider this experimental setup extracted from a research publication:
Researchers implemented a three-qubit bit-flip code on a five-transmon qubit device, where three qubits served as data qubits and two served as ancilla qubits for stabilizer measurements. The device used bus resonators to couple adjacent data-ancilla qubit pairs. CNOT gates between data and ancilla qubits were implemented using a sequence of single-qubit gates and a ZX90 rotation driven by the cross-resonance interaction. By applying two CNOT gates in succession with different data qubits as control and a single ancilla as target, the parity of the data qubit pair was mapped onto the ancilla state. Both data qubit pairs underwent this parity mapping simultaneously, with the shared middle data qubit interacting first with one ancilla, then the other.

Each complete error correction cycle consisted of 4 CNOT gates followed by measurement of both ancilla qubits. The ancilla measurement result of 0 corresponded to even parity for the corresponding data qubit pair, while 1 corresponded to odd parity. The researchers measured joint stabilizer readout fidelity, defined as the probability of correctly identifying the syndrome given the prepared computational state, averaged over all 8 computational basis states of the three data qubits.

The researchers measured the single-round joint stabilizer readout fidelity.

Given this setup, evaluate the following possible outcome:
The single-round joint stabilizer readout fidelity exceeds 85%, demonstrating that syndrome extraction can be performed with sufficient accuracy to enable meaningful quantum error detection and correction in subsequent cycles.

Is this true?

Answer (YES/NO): NO